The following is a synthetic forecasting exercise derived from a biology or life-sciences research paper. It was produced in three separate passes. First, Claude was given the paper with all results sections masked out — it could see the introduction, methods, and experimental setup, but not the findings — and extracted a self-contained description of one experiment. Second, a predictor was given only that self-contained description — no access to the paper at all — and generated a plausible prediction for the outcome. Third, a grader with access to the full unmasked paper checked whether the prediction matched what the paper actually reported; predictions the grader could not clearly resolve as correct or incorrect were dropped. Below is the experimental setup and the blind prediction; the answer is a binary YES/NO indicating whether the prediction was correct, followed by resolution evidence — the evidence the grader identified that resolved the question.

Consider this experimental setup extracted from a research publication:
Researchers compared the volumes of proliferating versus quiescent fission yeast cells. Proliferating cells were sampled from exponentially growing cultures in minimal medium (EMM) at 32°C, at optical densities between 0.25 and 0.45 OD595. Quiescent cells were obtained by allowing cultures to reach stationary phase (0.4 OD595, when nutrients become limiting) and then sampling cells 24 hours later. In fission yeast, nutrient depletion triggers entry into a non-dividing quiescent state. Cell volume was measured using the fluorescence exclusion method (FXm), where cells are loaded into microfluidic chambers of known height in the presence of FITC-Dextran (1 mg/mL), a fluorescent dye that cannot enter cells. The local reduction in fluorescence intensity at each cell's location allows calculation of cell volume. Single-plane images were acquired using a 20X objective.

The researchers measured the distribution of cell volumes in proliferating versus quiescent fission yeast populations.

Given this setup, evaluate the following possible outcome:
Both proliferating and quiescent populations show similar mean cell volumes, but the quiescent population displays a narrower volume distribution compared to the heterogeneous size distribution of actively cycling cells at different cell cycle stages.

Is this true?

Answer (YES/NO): NO